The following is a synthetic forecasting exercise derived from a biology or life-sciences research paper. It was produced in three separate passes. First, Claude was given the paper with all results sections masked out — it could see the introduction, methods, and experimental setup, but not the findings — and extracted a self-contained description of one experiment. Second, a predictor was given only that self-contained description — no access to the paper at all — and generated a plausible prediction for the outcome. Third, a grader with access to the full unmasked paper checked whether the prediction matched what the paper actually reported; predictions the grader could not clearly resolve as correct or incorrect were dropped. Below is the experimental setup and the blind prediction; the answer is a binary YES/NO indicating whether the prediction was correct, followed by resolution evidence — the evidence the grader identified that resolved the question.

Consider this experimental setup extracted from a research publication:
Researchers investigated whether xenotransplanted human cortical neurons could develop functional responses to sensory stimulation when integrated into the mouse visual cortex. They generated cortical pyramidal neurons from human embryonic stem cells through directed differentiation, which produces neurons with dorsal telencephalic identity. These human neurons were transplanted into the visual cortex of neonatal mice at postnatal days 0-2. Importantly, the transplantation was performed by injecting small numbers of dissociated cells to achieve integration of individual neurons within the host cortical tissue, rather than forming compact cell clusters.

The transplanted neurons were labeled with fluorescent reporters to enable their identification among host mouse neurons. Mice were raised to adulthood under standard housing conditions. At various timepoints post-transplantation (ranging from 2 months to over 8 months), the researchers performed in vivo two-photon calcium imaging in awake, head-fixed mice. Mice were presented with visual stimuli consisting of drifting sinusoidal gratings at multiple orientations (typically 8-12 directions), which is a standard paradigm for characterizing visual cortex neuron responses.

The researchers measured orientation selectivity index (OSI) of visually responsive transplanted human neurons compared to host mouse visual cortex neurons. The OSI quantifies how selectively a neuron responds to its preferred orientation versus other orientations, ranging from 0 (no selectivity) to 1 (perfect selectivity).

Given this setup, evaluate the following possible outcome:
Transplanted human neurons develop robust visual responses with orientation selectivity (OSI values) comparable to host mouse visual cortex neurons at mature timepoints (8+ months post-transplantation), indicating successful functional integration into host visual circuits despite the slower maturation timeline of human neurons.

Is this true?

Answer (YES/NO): NO